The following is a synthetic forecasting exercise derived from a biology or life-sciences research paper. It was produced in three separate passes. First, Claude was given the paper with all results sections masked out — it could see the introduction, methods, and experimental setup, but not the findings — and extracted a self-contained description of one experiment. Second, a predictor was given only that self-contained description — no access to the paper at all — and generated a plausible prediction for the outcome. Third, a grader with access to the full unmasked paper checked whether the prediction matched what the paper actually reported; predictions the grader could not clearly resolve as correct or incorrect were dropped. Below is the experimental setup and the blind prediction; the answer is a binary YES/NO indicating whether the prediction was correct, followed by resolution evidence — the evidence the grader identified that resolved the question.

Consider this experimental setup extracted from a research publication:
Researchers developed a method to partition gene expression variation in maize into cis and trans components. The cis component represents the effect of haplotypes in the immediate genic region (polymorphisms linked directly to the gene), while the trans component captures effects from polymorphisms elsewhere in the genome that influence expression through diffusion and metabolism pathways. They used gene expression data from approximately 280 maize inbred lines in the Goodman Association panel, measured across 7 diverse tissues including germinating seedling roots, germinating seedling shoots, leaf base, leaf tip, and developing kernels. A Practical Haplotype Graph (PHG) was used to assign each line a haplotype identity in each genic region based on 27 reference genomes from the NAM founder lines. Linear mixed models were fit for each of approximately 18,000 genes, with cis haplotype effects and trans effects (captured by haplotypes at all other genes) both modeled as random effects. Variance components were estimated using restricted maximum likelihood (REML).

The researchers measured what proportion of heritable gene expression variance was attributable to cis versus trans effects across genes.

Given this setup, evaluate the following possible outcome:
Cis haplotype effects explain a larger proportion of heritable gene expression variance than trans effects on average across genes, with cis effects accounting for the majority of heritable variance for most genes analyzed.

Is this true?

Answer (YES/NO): NO